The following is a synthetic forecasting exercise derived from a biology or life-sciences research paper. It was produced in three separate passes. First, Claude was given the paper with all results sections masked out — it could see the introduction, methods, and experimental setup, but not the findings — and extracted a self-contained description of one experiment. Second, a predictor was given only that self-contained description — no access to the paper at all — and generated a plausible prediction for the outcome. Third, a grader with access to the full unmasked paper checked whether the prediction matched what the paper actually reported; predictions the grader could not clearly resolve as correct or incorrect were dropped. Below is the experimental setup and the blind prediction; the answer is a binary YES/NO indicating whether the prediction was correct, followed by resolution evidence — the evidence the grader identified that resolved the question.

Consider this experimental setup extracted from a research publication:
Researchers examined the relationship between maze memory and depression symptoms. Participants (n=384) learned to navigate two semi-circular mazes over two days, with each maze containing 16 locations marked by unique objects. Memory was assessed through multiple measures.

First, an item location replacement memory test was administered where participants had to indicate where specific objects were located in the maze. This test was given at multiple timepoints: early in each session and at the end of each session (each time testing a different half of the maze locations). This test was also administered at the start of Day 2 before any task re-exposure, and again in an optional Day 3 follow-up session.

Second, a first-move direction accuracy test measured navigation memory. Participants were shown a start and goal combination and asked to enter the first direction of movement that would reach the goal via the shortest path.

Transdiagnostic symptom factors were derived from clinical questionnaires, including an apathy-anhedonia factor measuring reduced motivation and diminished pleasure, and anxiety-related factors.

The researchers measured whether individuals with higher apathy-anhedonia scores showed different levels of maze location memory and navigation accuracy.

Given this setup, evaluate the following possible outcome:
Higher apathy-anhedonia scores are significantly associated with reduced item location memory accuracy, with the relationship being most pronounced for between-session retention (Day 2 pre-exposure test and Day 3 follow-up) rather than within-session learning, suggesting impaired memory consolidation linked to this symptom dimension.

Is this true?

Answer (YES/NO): NO